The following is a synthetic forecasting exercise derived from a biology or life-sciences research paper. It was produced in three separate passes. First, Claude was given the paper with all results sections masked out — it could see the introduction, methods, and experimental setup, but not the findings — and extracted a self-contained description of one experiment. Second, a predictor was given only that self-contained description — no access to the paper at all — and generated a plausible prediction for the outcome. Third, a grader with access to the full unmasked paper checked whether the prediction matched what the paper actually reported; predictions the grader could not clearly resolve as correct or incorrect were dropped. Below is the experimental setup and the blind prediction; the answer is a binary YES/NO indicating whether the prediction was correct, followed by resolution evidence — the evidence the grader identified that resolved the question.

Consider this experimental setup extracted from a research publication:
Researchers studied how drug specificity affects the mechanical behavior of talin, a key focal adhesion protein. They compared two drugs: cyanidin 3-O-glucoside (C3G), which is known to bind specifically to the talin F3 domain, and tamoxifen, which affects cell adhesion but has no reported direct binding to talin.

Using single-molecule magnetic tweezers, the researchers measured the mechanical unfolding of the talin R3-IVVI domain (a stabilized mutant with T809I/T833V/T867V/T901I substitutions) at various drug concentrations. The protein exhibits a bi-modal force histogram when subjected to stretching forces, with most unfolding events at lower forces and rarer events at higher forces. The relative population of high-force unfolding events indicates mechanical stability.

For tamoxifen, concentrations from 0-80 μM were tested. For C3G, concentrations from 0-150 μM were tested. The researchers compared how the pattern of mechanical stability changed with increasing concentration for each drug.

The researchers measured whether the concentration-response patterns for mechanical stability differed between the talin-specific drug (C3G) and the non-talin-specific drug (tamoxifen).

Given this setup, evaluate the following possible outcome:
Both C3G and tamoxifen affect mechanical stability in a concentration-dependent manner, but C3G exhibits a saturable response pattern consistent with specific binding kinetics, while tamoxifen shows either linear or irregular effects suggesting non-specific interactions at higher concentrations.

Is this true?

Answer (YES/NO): NO